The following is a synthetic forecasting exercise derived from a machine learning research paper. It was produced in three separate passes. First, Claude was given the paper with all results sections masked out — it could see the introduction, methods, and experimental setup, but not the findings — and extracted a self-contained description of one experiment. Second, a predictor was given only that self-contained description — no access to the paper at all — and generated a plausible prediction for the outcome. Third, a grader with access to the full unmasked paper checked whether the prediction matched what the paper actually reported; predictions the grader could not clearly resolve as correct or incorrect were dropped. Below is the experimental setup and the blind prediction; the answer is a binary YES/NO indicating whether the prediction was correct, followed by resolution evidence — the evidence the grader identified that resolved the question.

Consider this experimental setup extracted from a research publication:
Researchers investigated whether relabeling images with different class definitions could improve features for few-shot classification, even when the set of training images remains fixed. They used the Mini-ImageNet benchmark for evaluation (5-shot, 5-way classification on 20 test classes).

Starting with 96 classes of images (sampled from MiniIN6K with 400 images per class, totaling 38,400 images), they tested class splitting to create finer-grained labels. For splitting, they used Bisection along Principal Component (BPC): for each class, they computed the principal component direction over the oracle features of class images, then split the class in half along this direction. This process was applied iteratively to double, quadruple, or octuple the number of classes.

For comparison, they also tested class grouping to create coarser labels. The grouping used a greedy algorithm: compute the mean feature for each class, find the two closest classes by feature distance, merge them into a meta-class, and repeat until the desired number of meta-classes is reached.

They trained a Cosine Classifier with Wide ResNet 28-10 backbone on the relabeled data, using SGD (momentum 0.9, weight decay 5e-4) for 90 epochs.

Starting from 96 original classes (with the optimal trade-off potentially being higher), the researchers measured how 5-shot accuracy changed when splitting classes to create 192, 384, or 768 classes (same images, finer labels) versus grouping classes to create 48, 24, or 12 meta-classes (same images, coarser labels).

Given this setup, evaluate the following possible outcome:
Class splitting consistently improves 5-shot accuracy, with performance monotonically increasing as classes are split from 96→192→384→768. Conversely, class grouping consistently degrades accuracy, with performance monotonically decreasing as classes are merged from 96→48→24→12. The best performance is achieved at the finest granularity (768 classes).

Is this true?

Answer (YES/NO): NO